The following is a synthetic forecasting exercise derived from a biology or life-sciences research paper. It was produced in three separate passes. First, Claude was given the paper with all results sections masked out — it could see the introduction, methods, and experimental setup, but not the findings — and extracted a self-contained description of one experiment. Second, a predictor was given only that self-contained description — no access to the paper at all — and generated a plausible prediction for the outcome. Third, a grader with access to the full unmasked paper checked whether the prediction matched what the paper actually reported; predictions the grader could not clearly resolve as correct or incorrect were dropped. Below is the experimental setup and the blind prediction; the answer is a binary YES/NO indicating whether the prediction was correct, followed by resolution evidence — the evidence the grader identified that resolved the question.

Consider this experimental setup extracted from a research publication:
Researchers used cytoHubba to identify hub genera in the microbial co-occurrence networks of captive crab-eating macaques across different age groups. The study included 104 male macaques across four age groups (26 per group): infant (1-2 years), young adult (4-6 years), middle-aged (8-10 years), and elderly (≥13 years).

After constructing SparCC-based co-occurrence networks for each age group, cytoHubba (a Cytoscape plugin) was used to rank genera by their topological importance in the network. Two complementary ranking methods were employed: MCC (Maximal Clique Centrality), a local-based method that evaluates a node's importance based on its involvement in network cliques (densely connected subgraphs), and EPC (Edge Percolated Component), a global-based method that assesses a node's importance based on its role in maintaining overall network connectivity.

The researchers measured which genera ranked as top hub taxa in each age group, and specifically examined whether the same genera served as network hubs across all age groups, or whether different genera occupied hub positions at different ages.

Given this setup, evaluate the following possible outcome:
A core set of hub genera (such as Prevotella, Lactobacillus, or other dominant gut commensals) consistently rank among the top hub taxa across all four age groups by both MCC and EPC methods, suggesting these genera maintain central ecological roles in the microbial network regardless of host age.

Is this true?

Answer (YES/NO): NO